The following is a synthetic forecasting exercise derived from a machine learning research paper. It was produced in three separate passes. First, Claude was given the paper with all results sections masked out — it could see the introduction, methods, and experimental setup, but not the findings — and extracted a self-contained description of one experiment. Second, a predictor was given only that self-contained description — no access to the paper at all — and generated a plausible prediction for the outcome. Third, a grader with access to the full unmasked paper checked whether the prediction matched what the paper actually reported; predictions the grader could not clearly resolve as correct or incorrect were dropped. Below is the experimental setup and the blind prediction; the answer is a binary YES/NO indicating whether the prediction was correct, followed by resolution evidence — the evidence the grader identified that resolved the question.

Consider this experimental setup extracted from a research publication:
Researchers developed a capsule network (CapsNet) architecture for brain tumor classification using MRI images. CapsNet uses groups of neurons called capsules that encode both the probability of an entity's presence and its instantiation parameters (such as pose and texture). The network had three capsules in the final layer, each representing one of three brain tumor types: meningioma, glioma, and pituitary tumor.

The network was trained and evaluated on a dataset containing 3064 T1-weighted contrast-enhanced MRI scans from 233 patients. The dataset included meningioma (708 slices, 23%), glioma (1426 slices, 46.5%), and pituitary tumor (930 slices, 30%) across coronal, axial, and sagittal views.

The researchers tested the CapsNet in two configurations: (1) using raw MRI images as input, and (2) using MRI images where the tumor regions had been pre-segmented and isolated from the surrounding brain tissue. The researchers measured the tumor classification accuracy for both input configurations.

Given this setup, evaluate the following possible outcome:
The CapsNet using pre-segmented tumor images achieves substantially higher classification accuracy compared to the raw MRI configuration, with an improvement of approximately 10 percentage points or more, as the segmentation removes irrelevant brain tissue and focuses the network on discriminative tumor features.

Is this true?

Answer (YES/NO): NO